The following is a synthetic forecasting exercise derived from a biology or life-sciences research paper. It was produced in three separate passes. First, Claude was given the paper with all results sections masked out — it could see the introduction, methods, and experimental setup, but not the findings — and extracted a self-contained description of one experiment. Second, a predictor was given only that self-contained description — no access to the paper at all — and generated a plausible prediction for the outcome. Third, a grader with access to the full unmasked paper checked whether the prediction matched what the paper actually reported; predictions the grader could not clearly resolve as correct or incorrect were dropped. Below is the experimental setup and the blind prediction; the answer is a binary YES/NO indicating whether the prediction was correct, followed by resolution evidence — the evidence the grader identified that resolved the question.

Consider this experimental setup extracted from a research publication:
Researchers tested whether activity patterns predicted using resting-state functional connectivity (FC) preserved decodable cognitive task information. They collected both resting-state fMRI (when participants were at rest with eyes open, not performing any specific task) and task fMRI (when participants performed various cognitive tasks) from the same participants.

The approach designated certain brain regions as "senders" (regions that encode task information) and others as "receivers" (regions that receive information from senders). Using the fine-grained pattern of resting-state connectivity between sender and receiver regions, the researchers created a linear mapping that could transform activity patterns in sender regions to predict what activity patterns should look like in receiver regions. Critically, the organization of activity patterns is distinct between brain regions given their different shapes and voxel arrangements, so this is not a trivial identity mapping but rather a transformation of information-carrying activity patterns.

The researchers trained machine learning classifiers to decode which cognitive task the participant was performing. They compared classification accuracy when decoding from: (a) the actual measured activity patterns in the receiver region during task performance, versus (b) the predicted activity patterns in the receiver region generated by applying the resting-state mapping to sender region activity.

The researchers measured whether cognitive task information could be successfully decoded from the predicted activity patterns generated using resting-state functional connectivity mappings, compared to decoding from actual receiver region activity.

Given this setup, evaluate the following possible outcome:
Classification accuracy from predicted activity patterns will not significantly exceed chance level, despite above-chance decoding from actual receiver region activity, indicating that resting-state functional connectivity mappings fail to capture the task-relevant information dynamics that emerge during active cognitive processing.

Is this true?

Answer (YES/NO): NO